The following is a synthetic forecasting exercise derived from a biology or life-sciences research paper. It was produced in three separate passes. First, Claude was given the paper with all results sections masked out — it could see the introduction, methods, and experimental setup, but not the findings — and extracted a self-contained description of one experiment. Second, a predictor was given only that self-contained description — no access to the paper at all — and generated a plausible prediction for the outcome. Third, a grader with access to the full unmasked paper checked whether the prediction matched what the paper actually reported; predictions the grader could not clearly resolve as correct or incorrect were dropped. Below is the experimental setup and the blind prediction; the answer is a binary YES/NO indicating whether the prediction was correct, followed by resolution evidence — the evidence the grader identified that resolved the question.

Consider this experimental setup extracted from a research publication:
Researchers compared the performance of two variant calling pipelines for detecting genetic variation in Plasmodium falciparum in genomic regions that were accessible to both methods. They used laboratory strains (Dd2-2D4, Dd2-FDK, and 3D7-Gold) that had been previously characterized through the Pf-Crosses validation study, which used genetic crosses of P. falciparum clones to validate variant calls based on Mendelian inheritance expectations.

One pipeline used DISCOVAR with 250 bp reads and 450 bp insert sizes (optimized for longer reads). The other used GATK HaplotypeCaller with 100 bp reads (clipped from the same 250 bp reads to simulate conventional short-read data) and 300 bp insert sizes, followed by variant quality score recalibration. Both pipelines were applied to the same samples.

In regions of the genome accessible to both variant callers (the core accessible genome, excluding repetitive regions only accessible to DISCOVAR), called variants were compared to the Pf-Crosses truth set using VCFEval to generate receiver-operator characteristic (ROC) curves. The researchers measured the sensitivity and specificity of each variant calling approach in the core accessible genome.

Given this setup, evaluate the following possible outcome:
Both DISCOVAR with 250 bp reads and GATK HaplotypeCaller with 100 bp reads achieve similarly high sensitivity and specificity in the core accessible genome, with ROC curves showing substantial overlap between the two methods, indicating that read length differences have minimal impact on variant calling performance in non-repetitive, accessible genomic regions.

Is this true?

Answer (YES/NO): NO